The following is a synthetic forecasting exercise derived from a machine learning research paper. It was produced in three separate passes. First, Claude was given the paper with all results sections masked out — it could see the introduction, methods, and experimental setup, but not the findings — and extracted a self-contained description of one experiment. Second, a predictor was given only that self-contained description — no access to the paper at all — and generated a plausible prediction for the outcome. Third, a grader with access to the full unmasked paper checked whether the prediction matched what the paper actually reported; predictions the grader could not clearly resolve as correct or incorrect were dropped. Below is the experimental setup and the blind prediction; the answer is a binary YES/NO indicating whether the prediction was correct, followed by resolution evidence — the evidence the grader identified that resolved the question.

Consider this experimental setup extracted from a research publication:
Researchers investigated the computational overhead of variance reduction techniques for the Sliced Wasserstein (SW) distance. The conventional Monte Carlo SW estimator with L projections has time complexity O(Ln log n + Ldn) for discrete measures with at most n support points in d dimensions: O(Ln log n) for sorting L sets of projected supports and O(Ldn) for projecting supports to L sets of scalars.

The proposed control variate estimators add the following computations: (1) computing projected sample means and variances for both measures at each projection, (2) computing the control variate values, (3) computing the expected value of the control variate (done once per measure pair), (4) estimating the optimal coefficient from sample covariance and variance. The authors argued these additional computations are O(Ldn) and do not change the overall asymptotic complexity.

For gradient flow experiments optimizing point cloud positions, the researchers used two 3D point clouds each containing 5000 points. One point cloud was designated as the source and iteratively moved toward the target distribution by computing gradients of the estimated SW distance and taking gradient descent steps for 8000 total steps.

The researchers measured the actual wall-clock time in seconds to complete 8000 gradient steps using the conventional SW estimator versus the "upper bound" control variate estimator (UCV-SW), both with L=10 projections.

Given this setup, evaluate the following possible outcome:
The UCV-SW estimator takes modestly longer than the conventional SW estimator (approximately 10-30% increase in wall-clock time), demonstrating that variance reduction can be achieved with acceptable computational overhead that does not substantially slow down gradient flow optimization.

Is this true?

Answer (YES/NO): YES